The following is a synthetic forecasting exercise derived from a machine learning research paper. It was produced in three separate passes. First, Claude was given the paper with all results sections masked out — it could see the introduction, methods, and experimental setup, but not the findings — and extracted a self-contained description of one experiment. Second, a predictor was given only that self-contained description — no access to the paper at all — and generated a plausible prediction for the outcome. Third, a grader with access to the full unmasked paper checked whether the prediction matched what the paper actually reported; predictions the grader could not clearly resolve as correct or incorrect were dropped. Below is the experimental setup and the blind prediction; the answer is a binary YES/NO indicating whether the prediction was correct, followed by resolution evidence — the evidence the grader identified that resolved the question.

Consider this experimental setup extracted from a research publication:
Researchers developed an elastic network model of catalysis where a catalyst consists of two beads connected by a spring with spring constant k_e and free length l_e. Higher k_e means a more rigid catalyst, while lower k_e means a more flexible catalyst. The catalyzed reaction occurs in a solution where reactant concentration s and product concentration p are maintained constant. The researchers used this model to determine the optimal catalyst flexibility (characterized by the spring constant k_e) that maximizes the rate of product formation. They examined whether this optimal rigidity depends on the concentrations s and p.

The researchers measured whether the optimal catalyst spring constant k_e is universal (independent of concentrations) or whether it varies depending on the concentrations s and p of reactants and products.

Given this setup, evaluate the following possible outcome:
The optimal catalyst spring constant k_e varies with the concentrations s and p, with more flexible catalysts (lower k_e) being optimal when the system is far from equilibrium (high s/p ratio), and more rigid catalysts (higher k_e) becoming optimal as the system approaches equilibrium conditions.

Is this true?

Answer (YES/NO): NO